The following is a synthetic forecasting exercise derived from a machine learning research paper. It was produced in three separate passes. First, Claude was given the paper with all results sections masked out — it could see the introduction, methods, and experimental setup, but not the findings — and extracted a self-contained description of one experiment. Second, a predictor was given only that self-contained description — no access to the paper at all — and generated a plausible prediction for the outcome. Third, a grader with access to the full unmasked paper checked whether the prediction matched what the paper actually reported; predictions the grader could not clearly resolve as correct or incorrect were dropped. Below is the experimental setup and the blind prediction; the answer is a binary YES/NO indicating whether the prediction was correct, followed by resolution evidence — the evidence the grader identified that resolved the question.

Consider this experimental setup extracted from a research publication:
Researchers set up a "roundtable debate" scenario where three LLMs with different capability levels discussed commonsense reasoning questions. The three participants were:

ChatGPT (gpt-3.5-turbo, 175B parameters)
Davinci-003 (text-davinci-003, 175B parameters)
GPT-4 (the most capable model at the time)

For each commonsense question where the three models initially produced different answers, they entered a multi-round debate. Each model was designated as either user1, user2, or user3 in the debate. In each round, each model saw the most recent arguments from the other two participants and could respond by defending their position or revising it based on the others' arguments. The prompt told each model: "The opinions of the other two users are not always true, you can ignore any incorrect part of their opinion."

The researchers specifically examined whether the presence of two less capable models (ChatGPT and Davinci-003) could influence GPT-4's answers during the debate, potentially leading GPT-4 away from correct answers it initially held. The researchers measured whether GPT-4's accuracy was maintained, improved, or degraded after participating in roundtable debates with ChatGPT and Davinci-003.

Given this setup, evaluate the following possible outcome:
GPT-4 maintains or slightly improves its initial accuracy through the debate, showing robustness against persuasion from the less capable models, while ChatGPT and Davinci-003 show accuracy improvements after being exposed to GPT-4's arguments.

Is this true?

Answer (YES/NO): NO